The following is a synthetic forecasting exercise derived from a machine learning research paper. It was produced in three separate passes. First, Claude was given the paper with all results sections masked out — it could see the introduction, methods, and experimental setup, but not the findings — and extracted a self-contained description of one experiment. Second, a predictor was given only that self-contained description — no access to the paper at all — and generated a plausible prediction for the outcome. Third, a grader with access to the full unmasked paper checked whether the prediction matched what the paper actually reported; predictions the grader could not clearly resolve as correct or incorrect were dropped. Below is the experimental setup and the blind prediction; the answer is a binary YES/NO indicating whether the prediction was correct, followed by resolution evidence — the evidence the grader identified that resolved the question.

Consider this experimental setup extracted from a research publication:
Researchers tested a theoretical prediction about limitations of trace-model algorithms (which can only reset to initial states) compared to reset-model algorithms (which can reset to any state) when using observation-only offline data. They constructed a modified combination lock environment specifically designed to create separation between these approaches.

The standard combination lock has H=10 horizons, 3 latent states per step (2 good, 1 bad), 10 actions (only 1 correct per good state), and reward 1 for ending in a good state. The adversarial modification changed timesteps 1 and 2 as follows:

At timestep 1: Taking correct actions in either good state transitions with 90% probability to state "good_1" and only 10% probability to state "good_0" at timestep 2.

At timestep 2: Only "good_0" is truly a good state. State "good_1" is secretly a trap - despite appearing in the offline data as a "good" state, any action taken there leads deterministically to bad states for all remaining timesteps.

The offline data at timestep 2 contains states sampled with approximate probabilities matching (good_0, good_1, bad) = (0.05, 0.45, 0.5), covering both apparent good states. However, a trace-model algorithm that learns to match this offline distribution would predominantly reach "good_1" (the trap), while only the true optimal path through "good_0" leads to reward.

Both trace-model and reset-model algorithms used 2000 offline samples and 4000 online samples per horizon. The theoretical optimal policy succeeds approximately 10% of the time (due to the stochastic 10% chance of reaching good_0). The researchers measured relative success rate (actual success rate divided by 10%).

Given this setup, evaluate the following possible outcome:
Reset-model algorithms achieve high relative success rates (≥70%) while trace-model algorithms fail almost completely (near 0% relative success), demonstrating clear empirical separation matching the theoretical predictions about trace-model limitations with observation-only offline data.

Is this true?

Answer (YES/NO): YES